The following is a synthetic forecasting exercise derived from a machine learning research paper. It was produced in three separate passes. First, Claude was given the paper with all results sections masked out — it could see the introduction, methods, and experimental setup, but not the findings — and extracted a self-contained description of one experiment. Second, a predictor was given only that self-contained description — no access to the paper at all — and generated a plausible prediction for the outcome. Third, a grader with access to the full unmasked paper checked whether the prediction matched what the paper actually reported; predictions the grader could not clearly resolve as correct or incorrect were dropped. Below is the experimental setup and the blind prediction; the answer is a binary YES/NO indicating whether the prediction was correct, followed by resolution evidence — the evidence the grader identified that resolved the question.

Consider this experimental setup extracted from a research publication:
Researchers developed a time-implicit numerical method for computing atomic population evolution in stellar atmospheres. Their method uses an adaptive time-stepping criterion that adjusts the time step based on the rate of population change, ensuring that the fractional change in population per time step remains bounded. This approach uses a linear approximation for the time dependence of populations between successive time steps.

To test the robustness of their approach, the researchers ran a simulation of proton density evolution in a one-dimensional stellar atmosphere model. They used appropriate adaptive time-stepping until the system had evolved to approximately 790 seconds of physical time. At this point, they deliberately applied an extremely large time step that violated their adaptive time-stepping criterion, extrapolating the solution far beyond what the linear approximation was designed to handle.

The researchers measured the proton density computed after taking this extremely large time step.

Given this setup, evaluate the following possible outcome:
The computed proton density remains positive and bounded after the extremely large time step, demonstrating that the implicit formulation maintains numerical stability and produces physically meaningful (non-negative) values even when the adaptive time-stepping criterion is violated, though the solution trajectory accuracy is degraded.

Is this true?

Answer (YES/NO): NO